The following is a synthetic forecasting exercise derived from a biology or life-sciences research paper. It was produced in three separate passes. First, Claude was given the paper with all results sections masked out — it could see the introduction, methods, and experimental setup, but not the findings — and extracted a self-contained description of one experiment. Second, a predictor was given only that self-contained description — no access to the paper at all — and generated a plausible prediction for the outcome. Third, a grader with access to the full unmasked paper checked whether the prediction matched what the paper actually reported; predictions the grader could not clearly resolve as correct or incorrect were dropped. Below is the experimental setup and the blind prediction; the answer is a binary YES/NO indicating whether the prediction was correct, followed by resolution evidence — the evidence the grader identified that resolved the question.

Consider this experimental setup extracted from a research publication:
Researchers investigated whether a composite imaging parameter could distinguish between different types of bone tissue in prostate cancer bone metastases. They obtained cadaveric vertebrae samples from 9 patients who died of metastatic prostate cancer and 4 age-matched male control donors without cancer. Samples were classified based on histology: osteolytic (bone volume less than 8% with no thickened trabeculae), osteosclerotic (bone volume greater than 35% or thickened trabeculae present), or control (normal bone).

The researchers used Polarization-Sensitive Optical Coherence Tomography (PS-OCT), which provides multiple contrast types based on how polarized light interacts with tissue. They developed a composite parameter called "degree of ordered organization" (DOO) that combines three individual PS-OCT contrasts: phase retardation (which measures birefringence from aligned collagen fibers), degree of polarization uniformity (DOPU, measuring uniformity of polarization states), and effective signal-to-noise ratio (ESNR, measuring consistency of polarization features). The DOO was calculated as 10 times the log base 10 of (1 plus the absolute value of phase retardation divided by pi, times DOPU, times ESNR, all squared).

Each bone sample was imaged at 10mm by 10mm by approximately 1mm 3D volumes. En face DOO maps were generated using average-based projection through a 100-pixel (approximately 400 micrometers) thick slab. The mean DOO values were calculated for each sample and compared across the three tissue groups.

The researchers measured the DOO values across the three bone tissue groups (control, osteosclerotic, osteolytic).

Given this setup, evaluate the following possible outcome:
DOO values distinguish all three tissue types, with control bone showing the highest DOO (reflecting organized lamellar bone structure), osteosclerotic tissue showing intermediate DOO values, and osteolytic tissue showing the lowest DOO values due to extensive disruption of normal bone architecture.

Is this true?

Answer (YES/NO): NO